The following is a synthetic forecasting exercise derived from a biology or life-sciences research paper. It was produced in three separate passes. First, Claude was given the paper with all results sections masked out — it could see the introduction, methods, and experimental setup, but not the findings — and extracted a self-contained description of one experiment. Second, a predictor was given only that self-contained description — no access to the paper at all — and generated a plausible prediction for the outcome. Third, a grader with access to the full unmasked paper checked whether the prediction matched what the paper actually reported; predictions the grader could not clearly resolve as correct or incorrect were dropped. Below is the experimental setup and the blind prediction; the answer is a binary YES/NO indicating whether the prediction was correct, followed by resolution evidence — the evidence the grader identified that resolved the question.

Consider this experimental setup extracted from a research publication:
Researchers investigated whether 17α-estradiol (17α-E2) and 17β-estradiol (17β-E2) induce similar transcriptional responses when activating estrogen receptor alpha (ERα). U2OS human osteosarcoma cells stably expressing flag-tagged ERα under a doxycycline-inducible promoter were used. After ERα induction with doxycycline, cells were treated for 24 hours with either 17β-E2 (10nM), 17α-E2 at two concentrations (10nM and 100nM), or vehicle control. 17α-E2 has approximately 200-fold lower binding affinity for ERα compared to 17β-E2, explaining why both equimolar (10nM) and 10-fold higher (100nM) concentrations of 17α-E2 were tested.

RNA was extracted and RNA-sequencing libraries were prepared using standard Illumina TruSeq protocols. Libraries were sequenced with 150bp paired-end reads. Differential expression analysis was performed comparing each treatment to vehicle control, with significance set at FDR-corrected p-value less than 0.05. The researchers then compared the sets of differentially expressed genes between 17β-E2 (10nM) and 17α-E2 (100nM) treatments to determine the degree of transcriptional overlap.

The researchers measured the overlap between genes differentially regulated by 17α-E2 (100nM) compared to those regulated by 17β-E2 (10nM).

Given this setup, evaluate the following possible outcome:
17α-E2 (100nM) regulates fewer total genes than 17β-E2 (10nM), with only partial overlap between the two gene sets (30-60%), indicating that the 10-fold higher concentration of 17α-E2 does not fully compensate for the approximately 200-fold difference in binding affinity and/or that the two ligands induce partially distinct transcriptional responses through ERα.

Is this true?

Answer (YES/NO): NO